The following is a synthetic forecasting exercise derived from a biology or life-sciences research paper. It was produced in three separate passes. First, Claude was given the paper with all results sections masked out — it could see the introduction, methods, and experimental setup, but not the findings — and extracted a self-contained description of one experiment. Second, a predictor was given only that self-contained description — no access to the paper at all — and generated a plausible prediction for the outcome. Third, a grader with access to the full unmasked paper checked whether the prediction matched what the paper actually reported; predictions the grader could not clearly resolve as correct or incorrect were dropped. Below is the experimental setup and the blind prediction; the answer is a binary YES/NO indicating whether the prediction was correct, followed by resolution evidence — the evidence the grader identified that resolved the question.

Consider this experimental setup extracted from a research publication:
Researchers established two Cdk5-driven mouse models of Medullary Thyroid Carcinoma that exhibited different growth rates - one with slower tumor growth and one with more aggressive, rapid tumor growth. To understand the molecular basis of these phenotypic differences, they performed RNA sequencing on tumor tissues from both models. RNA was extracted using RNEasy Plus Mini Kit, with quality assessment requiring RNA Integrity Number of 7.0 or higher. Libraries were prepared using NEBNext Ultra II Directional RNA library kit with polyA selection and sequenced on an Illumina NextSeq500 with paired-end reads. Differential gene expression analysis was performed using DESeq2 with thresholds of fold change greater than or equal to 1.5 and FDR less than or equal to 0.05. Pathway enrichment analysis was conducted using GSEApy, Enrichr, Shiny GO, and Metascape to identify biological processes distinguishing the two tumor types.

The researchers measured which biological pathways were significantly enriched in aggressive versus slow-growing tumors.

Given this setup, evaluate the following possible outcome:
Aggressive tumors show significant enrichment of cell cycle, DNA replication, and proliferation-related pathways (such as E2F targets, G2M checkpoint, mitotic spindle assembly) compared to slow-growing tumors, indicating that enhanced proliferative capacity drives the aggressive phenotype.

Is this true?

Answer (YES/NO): NO